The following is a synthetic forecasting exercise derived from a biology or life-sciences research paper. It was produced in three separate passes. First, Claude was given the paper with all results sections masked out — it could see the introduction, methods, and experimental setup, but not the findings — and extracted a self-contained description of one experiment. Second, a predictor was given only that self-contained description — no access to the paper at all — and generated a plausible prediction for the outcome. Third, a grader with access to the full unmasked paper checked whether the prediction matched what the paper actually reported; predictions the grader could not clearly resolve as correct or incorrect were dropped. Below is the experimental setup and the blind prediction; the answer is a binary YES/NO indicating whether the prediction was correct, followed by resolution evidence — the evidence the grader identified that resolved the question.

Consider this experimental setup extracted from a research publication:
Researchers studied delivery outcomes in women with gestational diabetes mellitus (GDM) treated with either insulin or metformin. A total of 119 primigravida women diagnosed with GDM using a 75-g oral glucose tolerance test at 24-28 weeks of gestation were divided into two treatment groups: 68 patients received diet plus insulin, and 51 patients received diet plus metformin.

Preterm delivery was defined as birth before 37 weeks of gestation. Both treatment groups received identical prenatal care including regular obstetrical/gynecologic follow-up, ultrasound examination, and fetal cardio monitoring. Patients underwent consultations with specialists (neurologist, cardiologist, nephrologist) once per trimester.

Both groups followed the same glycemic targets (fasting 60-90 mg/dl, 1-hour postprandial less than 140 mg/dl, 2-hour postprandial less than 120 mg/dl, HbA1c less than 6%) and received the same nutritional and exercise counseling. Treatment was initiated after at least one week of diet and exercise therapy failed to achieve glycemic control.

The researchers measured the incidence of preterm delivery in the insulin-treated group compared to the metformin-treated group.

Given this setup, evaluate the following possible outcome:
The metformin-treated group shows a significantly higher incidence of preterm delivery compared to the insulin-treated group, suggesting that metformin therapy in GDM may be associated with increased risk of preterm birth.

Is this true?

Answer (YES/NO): NO